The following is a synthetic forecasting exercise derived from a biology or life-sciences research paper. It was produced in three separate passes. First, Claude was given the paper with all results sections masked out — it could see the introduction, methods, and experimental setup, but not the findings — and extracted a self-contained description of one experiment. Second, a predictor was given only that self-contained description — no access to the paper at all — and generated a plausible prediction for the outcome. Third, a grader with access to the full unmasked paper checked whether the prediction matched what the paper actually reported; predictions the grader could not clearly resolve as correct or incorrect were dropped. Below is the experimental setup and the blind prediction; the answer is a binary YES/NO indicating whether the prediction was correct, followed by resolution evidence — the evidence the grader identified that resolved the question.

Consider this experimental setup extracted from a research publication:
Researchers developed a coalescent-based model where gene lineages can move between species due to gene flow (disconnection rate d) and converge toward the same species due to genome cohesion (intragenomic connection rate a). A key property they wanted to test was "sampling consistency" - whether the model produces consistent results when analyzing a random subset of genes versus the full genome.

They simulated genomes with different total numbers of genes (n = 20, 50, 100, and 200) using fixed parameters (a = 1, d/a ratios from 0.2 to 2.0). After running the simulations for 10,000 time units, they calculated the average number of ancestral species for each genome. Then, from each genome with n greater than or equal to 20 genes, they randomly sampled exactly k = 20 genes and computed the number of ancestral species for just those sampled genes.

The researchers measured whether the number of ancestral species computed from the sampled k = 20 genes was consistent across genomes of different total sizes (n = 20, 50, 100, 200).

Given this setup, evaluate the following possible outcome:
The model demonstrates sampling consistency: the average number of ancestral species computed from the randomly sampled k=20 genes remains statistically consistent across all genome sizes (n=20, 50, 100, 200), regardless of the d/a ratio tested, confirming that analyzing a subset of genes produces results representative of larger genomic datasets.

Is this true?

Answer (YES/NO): YES